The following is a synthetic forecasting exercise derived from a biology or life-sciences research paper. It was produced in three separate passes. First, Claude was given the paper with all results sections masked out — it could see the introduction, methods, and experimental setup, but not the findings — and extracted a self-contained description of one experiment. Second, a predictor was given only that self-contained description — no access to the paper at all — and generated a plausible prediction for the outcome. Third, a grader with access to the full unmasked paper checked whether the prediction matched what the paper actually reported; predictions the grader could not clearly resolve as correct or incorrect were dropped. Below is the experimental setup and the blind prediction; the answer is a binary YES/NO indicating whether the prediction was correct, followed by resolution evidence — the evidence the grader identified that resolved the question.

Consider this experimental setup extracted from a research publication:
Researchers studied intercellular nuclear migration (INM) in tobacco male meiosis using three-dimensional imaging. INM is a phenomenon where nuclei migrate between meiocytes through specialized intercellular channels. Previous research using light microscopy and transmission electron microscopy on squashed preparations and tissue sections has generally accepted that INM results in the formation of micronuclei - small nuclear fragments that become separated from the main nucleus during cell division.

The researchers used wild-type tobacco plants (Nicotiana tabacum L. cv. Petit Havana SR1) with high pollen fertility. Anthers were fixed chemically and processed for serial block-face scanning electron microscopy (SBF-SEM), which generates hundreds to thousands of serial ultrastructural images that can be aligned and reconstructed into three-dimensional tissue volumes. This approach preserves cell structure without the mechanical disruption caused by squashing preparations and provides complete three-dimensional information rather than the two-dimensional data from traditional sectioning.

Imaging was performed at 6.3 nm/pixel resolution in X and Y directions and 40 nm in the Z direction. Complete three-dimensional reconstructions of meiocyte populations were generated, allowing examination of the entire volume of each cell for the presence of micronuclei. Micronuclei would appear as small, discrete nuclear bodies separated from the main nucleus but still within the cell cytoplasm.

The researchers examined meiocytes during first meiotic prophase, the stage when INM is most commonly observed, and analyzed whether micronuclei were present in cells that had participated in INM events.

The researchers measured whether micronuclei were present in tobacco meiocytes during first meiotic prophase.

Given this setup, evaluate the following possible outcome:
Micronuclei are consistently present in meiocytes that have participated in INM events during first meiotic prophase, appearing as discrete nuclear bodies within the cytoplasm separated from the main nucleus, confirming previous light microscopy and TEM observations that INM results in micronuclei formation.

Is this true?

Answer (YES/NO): NO